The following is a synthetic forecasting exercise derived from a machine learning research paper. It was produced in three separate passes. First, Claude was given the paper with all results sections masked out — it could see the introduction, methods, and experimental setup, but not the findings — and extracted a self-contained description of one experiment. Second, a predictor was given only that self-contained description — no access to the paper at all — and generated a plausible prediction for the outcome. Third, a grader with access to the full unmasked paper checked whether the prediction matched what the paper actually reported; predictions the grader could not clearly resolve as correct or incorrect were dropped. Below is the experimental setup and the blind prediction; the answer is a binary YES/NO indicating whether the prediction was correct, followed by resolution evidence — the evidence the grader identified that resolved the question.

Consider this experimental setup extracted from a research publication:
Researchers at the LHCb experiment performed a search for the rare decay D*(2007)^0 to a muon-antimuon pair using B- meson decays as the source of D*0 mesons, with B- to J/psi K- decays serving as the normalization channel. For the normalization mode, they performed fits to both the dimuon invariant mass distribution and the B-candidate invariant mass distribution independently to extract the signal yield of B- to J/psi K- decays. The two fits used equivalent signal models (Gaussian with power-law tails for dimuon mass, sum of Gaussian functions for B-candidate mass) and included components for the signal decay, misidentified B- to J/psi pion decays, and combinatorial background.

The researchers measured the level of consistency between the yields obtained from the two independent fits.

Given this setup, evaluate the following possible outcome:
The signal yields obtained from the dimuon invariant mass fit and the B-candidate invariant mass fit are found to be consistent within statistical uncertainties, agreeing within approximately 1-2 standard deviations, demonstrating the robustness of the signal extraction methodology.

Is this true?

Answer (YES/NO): NO